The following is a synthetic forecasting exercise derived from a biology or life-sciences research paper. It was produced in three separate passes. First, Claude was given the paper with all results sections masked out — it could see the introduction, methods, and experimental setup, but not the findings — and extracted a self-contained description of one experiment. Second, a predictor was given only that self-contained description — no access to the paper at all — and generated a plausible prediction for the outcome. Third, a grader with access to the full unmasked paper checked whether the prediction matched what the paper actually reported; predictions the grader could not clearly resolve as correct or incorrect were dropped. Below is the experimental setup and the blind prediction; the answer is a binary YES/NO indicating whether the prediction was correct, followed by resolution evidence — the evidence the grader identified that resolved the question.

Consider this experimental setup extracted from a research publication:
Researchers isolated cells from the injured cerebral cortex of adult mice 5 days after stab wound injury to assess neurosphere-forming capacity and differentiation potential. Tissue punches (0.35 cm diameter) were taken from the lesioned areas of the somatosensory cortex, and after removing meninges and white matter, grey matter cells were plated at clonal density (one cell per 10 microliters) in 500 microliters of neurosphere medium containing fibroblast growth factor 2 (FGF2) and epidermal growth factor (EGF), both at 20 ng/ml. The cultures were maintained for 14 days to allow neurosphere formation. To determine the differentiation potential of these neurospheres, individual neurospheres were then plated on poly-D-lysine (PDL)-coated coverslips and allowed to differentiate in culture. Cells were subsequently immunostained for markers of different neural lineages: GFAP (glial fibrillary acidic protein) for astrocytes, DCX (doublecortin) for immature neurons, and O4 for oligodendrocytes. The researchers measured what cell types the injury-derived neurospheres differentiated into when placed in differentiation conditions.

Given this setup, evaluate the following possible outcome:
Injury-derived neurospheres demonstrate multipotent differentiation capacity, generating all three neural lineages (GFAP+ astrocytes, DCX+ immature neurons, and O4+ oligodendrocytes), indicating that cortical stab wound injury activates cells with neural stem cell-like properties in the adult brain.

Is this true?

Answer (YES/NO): NO